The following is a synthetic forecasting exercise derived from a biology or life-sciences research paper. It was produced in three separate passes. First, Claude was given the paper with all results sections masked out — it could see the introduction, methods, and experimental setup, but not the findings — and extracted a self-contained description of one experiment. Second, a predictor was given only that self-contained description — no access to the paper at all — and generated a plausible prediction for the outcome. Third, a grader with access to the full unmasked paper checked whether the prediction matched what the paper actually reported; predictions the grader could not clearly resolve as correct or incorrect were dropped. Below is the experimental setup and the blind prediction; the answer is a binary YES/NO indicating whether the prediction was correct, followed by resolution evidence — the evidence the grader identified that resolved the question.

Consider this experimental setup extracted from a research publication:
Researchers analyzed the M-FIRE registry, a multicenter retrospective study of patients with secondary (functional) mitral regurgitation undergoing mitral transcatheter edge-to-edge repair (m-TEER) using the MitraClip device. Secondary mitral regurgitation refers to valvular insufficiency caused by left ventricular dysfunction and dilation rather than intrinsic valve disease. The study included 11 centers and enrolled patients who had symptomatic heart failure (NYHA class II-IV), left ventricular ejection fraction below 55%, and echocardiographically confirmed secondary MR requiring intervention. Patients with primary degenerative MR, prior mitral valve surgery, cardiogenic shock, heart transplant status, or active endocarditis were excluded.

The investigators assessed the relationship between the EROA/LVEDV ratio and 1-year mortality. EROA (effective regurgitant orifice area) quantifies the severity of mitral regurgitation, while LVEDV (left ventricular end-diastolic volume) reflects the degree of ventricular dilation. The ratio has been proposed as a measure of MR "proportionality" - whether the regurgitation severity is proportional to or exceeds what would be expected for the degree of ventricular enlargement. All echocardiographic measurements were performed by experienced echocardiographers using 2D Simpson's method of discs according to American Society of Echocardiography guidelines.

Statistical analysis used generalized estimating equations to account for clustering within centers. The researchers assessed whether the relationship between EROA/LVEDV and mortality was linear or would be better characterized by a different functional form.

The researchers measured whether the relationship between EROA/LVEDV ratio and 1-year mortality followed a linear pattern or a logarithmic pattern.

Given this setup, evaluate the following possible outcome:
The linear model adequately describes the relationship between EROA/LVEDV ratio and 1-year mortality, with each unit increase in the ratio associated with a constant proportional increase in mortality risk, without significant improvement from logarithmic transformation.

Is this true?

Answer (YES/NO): NO